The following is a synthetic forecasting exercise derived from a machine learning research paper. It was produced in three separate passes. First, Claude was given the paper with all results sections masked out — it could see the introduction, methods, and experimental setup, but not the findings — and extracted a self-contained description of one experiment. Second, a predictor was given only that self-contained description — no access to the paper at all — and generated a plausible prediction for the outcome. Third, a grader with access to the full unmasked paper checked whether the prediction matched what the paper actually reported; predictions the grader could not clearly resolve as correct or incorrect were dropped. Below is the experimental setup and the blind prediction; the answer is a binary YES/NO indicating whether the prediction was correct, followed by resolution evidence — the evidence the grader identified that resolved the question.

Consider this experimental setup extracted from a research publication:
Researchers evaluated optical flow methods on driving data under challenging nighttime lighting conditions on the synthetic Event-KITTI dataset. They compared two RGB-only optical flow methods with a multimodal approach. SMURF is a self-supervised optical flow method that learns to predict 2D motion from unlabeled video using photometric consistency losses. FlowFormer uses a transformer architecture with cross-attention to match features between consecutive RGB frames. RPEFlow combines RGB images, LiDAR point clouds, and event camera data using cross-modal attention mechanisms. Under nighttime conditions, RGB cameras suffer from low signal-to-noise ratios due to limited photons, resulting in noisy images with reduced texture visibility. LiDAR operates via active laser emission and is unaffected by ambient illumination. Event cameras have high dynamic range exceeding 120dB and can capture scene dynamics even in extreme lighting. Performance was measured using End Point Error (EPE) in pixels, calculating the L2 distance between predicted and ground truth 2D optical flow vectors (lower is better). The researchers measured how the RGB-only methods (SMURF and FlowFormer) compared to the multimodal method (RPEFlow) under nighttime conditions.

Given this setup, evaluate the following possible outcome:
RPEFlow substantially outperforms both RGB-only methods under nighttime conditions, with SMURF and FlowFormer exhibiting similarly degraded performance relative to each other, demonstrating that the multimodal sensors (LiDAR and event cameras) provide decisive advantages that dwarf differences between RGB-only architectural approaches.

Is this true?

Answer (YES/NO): NO